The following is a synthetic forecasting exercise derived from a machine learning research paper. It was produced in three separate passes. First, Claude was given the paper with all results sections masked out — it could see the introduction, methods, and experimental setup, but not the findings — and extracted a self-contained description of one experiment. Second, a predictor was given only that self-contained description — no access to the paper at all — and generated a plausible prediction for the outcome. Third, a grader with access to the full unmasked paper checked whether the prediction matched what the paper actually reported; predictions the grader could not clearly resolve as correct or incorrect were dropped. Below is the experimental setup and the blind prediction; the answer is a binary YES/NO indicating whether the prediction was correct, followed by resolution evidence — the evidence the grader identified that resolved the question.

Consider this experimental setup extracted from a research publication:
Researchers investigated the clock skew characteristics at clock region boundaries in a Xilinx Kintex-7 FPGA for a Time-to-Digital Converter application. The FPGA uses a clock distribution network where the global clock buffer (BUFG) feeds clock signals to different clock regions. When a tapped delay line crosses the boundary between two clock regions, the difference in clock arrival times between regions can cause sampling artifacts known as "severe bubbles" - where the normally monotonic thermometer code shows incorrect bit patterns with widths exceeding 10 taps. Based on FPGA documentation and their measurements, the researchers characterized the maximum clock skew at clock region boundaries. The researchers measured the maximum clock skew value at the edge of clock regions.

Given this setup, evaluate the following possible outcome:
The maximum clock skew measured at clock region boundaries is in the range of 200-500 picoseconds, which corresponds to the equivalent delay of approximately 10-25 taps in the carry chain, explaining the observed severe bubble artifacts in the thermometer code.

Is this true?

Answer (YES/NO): NO